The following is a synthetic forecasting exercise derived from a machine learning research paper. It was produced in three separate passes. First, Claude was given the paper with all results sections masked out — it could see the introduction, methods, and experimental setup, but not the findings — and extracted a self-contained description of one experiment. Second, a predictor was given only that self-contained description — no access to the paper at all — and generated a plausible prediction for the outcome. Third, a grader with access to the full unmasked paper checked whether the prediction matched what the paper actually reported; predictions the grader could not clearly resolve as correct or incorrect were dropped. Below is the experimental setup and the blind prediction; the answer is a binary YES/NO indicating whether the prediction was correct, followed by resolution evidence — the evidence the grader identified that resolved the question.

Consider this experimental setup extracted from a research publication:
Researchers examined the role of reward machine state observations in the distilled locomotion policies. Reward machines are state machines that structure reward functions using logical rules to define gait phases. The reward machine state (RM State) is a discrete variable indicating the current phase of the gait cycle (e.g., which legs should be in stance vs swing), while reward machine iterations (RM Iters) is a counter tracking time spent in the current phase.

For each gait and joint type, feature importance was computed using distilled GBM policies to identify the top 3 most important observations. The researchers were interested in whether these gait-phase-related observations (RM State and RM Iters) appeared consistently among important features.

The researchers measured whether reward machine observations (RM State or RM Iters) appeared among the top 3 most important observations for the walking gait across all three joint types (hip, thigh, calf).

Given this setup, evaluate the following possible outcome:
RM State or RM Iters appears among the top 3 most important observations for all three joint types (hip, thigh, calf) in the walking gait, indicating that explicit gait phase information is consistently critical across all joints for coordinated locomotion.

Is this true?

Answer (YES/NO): YES